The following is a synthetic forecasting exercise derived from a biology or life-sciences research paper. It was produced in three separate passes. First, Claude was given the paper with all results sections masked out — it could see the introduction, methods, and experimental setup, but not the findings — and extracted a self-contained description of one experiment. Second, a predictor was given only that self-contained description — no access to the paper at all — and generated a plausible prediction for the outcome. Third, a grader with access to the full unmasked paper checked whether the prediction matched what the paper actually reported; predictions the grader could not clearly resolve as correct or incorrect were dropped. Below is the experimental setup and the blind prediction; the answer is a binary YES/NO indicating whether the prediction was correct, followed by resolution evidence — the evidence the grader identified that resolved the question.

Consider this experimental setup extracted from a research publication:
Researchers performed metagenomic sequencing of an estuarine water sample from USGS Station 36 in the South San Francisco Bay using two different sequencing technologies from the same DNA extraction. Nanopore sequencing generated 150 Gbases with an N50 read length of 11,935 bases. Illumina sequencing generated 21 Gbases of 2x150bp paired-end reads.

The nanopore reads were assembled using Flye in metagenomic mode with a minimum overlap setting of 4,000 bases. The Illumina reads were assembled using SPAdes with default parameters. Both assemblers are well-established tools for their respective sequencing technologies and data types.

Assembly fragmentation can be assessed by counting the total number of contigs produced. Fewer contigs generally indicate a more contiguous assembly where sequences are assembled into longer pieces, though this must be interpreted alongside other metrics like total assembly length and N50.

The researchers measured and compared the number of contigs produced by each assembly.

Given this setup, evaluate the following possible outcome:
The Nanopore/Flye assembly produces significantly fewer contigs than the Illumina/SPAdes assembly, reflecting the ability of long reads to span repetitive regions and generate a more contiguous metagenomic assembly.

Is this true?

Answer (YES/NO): YES